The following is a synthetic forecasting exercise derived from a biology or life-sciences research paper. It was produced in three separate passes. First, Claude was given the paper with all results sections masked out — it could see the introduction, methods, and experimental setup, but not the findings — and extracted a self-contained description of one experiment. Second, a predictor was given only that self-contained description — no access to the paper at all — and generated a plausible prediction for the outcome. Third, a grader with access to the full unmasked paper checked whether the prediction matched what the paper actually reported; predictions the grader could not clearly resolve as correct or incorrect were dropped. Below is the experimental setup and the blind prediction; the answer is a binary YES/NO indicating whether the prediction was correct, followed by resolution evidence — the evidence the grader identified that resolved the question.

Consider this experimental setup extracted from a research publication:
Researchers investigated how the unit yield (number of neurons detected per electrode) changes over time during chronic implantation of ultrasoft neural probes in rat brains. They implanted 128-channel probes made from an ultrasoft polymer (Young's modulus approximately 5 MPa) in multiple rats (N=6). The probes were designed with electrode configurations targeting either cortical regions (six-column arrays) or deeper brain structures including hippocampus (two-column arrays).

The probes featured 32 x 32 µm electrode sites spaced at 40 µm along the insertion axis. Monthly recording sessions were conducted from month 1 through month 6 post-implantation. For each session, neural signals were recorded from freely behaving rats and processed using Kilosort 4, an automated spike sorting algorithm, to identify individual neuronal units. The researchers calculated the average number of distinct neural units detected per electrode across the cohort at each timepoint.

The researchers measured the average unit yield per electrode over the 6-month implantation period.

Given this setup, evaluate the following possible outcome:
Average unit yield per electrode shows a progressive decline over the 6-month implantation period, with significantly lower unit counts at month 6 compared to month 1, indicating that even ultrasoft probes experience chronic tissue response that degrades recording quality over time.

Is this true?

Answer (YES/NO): NO